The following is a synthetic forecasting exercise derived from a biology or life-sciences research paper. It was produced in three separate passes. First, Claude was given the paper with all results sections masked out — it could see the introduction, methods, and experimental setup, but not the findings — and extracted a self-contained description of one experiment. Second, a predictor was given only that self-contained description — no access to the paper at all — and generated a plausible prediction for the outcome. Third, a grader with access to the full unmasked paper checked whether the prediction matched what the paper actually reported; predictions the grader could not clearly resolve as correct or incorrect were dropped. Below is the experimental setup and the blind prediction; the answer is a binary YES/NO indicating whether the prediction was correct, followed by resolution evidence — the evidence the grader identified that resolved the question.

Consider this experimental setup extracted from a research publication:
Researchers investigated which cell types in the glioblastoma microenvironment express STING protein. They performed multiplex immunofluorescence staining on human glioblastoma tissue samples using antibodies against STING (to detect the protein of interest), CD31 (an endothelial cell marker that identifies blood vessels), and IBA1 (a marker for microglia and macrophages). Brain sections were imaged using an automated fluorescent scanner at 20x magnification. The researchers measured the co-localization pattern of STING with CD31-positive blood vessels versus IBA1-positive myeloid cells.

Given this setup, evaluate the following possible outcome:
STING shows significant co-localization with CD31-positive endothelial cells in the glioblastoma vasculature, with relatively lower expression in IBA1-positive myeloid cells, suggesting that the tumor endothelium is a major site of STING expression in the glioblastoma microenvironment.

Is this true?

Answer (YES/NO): YES